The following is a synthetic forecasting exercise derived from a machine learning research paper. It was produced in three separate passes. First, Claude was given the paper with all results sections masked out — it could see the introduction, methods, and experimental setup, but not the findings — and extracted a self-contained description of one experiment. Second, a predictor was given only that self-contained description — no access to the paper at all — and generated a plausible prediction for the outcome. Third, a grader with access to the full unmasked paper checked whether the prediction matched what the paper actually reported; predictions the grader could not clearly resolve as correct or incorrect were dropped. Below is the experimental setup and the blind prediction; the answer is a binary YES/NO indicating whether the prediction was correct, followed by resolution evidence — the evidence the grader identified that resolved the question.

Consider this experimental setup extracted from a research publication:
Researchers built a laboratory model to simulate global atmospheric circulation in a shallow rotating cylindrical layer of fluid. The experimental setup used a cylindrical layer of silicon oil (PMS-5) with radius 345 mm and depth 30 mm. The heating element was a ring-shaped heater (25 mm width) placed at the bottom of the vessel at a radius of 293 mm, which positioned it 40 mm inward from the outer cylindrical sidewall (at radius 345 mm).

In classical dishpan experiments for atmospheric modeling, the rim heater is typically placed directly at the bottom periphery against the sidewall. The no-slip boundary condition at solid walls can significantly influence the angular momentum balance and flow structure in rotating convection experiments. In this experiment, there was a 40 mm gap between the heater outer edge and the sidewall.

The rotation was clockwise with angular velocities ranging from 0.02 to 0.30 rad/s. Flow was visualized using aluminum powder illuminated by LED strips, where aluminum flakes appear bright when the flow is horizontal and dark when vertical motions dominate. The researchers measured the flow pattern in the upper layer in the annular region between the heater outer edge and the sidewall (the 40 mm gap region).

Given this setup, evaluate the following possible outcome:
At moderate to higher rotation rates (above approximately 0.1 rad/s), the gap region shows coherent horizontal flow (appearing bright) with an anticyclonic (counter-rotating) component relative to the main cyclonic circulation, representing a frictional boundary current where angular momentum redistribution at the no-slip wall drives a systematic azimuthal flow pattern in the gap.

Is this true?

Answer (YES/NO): NO